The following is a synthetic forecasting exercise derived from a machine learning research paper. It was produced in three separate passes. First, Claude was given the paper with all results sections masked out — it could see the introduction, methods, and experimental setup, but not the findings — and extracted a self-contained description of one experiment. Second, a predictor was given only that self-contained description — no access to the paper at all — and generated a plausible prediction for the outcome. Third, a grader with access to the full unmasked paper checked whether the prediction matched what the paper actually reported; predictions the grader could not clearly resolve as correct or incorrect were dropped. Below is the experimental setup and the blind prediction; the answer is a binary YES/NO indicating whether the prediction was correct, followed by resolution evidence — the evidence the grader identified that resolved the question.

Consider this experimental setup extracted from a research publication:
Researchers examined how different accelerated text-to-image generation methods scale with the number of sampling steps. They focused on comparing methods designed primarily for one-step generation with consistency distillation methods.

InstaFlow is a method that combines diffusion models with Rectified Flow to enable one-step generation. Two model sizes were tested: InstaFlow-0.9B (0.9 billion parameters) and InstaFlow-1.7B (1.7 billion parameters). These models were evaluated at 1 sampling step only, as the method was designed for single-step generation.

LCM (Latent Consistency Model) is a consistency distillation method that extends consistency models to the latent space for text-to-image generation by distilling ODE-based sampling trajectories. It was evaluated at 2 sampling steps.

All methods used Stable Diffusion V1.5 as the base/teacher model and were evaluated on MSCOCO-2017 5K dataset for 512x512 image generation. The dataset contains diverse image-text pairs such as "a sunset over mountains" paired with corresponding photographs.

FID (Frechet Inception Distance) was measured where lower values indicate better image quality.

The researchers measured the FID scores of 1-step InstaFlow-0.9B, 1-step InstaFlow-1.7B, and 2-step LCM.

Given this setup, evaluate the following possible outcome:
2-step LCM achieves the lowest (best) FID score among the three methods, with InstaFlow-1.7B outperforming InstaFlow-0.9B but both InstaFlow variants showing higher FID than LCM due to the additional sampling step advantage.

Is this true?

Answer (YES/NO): NO